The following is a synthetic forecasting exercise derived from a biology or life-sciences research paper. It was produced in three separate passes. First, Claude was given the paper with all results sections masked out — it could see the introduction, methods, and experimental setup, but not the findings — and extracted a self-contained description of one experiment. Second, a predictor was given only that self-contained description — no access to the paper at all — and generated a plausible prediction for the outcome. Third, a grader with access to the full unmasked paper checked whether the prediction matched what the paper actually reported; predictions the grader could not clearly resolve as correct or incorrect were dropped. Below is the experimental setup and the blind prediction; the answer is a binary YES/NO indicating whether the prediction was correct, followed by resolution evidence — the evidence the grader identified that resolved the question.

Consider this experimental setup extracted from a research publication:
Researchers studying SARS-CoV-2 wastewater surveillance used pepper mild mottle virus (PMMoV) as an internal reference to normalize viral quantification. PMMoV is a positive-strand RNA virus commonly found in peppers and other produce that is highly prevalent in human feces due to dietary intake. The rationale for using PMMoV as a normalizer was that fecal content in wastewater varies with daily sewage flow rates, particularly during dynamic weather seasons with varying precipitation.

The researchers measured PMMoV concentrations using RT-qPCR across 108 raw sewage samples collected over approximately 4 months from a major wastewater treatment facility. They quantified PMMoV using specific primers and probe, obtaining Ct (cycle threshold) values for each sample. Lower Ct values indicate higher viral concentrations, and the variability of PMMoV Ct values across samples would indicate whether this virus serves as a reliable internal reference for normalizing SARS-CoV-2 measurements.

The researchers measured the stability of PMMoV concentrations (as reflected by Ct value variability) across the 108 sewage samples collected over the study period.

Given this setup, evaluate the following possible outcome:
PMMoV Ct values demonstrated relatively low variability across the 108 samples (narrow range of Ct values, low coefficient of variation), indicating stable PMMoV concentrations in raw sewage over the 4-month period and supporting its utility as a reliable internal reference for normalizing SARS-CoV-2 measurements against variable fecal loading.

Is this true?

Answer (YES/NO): YES